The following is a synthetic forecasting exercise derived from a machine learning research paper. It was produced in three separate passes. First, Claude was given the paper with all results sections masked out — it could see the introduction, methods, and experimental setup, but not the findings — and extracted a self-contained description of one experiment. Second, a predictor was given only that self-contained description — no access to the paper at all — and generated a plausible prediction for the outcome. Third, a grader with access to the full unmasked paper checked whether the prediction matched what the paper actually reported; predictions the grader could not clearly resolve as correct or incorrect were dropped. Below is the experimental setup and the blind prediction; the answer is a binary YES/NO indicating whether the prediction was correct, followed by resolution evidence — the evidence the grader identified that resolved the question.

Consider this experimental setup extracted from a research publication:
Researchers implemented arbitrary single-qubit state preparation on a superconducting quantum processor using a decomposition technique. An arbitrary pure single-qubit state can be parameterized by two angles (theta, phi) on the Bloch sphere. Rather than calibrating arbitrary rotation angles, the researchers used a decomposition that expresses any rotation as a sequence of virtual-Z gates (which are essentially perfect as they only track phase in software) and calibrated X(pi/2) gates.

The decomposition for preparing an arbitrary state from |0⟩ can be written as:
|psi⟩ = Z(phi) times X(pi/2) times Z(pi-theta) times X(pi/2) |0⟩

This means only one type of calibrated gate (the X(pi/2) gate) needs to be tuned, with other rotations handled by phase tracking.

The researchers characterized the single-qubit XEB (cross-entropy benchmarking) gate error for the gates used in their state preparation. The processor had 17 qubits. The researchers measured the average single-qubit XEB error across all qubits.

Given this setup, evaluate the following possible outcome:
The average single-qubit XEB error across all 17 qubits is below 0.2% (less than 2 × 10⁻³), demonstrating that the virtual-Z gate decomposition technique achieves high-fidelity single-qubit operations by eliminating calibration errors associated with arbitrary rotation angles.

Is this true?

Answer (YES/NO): YES